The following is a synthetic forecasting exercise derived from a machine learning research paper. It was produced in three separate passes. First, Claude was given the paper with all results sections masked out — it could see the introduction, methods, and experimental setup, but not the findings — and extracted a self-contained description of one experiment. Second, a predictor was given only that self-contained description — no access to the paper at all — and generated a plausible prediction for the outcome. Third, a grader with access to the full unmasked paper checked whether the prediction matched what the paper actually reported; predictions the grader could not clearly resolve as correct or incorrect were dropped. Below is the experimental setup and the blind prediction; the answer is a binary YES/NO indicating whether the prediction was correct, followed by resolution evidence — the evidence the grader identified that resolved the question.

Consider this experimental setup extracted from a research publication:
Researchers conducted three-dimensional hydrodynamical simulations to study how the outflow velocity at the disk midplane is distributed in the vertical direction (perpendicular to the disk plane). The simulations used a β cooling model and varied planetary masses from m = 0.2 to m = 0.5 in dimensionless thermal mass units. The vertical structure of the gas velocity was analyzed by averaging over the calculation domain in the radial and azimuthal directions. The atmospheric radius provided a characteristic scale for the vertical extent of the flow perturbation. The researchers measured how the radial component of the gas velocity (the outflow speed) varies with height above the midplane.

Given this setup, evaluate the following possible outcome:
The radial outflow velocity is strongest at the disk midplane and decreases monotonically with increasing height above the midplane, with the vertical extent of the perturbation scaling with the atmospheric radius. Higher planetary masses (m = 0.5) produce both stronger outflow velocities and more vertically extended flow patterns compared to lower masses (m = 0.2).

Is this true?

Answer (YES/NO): NO